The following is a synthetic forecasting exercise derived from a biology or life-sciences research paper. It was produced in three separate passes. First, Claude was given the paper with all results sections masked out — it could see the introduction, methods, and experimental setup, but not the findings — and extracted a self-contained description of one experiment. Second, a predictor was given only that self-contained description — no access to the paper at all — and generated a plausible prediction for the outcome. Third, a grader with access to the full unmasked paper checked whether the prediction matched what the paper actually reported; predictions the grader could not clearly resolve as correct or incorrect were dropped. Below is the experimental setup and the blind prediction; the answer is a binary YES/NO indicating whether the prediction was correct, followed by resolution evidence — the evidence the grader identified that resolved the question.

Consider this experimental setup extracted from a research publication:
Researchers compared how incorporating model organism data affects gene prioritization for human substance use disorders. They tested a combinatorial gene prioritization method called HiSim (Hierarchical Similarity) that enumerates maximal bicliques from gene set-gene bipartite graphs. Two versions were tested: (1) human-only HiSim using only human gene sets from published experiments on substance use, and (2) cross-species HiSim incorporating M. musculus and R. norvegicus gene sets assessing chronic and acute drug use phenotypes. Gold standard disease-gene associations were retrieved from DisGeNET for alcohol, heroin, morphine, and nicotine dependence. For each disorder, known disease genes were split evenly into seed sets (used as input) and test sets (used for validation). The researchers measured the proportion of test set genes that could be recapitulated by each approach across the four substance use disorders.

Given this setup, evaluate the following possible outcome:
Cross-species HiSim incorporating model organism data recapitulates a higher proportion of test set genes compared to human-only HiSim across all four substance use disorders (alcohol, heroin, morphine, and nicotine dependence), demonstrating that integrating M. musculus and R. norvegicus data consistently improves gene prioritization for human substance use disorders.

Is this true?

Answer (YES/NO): YES